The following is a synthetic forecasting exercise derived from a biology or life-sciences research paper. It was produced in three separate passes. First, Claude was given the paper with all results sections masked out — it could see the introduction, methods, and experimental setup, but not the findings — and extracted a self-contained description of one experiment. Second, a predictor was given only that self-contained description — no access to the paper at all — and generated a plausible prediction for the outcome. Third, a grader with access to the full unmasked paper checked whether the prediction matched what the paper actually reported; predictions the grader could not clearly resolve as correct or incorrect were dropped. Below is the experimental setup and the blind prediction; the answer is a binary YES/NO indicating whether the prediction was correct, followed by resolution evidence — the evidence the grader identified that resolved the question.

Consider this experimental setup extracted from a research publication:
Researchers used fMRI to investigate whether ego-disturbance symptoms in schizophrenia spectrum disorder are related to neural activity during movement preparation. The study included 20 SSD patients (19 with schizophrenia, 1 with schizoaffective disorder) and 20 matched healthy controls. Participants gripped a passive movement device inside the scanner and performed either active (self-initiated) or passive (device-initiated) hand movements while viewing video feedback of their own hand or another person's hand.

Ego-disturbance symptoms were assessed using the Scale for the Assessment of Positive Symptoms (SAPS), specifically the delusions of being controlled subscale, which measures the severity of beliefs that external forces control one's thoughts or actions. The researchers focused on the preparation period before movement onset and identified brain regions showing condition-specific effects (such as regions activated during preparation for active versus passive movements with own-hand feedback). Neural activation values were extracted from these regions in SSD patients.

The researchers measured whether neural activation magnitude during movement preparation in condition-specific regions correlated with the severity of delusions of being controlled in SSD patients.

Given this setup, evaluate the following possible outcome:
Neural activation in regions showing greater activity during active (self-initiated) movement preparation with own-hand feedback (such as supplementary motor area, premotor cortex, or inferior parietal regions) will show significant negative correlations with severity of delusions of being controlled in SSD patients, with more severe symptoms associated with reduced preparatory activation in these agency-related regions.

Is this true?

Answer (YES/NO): NO